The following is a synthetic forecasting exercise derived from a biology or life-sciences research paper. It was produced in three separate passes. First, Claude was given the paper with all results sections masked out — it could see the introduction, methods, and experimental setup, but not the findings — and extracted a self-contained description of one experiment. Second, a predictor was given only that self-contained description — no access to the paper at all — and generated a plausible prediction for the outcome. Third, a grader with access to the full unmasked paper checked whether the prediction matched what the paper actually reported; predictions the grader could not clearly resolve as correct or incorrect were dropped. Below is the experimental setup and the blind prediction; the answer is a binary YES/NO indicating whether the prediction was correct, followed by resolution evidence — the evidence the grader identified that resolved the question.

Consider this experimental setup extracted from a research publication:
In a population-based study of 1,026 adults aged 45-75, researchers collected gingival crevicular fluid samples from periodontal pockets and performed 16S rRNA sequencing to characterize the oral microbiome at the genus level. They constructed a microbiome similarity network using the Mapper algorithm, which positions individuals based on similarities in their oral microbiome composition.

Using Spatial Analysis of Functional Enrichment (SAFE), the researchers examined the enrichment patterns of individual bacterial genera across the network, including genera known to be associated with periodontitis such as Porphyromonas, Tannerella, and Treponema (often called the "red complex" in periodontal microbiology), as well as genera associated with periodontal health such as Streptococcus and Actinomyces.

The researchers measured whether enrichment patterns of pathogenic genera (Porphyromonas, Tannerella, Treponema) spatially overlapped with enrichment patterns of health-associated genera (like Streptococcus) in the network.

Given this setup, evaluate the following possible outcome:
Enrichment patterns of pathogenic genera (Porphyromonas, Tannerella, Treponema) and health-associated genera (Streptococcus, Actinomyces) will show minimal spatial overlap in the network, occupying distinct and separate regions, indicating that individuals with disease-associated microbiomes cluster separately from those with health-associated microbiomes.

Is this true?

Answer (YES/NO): YES